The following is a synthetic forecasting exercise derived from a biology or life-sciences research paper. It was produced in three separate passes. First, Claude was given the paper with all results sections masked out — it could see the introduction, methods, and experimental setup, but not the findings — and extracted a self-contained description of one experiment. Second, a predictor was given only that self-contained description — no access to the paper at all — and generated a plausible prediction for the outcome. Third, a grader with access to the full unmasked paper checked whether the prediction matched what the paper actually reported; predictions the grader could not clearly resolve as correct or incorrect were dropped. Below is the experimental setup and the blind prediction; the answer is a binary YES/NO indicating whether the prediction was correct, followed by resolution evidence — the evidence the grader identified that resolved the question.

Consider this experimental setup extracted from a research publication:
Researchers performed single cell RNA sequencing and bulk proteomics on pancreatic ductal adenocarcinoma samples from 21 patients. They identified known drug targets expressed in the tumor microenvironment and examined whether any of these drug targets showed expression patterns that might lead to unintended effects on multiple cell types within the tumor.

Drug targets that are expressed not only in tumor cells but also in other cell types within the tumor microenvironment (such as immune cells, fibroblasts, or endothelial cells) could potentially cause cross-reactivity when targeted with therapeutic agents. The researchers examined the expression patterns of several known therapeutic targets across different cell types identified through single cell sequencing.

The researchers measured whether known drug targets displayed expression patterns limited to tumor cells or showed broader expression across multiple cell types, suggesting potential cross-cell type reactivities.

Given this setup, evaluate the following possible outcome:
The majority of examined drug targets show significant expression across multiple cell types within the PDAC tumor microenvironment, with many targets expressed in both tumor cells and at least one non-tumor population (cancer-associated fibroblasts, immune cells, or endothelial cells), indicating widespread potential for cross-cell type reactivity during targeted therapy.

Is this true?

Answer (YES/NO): YES